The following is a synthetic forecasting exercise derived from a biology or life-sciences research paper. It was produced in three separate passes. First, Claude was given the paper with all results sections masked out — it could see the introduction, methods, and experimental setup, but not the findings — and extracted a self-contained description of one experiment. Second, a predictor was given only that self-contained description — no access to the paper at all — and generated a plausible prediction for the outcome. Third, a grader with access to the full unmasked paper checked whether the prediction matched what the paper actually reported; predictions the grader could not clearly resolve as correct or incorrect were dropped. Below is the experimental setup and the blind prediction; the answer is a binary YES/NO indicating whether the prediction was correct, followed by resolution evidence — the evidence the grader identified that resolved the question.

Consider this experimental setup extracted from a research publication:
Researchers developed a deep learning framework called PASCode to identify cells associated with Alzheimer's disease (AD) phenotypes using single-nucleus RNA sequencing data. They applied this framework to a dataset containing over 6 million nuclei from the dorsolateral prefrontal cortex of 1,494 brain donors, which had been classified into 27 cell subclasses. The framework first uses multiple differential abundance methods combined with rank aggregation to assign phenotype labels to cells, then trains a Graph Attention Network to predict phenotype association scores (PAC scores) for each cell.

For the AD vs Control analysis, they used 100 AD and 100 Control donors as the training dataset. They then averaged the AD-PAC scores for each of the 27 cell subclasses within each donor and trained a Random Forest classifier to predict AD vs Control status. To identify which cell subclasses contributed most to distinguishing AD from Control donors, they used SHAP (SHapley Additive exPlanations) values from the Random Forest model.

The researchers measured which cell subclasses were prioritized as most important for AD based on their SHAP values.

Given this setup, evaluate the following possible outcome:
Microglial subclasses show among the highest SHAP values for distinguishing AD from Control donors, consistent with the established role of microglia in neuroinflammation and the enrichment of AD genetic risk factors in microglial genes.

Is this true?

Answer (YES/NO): YES